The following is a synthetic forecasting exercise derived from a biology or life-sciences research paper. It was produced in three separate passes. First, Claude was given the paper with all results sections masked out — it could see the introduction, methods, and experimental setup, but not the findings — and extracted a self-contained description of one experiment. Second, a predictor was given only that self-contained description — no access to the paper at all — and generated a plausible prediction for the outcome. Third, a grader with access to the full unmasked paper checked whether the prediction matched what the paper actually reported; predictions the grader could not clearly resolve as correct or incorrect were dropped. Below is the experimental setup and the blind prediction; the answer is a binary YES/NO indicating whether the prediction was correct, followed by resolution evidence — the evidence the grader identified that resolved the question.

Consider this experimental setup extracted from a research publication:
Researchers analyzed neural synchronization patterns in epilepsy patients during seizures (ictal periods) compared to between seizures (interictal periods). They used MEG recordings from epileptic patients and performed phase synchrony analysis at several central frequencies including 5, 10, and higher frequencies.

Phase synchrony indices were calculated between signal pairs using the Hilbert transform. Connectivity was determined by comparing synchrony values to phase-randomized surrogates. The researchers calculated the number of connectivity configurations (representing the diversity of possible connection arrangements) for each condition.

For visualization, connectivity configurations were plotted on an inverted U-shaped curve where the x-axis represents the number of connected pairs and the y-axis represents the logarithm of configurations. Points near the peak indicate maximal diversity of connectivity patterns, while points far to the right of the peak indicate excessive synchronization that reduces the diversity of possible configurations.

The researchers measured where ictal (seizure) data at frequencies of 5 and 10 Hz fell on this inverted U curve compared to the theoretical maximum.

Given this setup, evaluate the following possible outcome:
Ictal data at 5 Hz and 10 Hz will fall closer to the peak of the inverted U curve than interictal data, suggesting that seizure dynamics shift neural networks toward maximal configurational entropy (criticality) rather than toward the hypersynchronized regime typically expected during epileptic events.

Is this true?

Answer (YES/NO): NO